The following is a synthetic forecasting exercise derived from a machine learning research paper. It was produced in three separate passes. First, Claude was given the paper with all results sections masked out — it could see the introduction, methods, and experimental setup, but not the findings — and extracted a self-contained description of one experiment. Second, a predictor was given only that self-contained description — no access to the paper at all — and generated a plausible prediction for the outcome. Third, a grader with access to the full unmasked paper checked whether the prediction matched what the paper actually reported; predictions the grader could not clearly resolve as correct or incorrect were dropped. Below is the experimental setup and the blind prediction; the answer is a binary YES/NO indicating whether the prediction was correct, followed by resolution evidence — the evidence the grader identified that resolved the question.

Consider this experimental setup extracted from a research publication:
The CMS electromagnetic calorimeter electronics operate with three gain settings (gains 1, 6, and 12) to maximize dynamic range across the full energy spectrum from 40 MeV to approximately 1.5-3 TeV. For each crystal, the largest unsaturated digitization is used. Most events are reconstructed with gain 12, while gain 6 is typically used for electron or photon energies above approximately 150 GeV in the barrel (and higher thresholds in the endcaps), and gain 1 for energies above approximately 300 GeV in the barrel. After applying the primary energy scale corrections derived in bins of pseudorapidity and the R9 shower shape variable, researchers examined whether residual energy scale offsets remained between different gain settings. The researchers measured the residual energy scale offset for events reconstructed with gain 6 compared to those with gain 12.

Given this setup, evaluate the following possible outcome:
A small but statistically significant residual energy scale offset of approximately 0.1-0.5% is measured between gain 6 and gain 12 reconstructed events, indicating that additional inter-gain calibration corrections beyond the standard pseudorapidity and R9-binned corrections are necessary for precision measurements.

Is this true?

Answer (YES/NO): NO